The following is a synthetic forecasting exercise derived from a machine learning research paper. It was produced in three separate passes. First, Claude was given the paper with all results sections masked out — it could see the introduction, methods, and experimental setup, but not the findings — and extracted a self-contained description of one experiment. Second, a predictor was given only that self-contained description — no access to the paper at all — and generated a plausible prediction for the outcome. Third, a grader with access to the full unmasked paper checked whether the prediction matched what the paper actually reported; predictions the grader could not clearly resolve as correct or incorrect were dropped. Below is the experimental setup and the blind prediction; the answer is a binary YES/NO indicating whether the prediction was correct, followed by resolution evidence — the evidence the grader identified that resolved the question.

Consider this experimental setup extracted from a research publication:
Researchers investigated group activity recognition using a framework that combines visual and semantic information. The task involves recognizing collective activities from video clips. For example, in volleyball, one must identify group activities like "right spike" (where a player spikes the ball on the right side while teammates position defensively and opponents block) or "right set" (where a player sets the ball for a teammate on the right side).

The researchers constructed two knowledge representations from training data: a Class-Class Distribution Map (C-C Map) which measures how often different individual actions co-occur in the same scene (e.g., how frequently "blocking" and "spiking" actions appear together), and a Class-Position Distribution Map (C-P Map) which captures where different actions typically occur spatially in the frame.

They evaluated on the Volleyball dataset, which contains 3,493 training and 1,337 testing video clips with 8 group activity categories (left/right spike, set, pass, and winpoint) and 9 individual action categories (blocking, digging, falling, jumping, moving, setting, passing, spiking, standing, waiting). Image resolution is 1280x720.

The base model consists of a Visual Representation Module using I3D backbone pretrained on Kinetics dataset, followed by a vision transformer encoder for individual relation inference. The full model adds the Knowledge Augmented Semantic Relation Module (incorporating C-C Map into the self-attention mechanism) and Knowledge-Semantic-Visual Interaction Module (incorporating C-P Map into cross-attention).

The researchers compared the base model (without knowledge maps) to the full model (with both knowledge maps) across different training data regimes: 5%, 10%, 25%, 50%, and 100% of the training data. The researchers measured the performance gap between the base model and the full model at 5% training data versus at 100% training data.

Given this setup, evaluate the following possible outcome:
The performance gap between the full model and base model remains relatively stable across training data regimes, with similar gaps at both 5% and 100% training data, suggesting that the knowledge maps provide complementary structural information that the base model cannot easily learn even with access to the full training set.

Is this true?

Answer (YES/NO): NO